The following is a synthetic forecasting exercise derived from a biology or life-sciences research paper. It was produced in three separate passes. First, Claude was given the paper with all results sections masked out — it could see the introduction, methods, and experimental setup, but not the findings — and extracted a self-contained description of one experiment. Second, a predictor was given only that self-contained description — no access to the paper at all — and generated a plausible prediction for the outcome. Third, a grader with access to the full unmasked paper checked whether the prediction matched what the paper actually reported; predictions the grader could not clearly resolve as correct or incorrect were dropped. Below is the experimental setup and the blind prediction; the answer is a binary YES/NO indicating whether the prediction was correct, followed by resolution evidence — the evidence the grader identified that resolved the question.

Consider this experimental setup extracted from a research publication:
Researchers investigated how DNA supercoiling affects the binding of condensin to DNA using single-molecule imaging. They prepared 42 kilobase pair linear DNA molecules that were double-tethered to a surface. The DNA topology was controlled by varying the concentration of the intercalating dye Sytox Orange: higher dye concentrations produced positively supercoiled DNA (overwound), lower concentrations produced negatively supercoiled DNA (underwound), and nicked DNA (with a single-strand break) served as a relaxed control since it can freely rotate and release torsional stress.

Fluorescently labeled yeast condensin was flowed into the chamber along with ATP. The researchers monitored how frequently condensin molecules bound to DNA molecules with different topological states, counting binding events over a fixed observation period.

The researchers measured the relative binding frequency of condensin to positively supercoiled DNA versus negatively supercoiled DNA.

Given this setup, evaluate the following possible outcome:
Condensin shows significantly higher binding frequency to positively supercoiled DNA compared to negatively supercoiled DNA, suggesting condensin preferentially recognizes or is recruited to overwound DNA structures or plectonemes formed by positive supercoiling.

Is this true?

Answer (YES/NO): YES